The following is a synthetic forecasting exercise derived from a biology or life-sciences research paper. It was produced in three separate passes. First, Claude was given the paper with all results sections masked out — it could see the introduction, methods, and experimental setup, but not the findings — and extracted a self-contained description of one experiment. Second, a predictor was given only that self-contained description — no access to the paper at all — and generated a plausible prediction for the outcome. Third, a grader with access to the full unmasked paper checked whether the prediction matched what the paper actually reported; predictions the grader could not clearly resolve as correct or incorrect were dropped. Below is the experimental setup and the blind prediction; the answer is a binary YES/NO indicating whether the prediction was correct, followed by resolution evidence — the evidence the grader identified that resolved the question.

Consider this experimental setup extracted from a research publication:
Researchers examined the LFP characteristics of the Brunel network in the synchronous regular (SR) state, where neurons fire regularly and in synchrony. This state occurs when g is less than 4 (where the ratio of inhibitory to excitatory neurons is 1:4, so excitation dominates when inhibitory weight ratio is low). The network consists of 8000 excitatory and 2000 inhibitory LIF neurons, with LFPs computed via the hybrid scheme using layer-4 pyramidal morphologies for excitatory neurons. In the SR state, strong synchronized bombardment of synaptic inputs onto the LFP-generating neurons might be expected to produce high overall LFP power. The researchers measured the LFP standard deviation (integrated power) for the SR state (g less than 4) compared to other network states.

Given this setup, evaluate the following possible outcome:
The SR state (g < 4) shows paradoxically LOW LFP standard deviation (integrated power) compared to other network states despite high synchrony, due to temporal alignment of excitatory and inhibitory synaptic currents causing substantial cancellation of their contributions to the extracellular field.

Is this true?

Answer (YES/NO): NO